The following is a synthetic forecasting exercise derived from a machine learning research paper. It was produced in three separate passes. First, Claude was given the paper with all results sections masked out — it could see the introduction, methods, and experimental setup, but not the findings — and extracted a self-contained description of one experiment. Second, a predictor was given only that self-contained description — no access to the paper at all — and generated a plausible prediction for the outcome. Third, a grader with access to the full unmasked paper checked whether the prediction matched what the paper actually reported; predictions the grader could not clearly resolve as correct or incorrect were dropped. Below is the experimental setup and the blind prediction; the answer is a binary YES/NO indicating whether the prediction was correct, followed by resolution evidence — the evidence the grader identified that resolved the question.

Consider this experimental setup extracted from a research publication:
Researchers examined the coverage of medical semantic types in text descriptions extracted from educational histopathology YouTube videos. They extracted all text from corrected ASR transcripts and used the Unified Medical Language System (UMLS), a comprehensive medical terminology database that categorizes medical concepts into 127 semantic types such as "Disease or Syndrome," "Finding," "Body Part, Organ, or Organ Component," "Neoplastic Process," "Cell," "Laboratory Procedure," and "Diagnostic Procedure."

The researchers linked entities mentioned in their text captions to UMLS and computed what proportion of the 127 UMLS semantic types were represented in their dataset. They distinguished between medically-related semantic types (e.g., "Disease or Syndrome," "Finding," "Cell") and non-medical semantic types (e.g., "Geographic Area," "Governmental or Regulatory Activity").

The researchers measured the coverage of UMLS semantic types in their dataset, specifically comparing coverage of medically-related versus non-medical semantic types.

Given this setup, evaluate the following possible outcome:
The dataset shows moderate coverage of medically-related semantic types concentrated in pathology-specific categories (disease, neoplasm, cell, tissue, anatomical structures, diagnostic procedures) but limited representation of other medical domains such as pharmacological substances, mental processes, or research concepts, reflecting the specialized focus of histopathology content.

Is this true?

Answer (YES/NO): NO